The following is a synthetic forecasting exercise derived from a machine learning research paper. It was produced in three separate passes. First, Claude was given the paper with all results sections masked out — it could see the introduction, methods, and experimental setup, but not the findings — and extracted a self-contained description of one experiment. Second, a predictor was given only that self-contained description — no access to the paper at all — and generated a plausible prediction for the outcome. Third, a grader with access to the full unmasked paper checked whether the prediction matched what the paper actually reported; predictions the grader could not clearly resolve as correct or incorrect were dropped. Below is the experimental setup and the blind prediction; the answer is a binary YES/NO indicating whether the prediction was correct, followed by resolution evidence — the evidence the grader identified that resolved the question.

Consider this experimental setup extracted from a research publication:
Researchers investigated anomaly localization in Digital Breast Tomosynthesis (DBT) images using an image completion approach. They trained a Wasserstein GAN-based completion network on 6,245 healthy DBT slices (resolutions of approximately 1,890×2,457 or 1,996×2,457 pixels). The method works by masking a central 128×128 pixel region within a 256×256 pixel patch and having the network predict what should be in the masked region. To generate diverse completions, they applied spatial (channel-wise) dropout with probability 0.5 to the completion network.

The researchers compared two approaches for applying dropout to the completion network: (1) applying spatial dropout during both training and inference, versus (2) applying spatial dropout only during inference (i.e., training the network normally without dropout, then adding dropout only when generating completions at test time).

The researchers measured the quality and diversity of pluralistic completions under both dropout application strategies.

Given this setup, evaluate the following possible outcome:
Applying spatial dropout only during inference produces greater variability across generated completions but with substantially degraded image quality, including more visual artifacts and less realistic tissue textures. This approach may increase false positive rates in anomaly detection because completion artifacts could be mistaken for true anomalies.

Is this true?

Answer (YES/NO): NO